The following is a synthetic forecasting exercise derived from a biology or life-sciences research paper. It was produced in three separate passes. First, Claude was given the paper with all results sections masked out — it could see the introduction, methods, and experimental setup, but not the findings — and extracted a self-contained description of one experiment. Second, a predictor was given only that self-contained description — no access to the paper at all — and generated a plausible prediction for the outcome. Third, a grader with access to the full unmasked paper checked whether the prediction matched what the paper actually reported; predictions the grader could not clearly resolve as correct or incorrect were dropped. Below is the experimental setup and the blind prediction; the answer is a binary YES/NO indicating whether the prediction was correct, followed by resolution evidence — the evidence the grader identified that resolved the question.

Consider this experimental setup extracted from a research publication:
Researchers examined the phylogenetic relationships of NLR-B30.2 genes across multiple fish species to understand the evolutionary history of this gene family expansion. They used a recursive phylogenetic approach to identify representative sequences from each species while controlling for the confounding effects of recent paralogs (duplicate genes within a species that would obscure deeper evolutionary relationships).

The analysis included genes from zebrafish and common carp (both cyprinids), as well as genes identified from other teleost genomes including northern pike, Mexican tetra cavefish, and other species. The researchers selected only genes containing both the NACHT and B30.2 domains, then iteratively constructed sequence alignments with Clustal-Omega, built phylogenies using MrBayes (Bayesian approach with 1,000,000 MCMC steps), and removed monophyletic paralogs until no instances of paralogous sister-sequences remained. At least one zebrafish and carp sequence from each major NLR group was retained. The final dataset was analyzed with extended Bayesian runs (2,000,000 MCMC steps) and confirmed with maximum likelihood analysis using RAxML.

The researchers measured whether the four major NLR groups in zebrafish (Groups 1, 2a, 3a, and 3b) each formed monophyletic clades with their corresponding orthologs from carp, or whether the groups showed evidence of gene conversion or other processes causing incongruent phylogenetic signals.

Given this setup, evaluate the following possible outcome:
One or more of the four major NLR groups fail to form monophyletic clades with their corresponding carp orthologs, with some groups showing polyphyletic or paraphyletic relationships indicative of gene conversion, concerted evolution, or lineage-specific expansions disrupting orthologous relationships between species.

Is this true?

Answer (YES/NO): NO